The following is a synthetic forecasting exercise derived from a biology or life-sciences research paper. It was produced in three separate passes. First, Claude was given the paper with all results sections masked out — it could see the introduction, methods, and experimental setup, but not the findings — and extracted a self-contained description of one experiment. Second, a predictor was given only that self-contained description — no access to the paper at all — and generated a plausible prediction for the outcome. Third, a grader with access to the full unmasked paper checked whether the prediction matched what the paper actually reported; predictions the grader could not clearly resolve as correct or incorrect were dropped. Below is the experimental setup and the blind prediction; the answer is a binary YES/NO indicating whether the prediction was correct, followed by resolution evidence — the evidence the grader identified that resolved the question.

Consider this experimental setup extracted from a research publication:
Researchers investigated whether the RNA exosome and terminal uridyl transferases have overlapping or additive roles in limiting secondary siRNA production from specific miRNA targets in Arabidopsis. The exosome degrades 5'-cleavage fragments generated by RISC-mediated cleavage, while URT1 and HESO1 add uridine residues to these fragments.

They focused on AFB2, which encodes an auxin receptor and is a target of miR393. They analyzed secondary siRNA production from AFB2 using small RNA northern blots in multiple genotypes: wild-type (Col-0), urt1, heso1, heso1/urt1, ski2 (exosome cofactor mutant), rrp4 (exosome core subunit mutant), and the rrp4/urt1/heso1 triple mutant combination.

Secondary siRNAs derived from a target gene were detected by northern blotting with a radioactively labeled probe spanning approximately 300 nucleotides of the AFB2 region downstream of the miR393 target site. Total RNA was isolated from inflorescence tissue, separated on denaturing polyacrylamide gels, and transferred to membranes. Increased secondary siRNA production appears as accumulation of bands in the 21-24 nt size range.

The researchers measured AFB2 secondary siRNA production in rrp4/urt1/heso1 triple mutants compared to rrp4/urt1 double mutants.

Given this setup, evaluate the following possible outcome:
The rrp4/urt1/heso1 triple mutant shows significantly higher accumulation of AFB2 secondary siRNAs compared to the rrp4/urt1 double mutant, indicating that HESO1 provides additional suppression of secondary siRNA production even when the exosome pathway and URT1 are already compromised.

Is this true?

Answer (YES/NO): NO